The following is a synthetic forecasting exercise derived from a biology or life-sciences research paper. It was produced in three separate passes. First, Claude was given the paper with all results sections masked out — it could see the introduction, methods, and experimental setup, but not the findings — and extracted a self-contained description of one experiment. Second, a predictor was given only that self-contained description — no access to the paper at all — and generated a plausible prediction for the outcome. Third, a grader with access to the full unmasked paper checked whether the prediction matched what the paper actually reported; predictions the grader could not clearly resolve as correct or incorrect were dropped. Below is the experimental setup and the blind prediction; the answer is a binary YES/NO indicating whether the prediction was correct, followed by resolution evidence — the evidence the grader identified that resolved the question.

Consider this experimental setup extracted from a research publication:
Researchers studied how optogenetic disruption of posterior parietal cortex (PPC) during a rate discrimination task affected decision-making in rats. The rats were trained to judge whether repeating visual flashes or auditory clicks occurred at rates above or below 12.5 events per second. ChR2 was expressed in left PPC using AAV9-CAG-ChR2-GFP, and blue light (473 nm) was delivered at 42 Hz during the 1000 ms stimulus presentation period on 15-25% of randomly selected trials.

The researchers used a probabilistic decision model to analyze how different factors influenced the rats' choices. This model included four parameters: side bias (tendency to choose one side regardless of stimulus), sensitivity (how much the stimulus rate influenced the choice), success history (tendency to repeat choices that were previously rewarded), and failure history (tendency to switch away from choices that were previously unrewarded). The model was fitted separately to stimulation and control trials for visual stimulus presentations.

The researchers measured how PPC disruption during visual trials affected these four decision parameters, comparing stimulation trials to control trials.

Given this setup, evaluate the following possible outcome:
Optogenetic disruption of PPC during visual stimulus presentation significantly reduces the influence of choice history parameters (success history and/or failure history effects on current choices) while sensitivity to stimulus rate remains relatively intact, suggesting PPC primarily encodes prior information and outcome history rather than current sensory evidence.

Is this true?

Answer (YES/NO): NO